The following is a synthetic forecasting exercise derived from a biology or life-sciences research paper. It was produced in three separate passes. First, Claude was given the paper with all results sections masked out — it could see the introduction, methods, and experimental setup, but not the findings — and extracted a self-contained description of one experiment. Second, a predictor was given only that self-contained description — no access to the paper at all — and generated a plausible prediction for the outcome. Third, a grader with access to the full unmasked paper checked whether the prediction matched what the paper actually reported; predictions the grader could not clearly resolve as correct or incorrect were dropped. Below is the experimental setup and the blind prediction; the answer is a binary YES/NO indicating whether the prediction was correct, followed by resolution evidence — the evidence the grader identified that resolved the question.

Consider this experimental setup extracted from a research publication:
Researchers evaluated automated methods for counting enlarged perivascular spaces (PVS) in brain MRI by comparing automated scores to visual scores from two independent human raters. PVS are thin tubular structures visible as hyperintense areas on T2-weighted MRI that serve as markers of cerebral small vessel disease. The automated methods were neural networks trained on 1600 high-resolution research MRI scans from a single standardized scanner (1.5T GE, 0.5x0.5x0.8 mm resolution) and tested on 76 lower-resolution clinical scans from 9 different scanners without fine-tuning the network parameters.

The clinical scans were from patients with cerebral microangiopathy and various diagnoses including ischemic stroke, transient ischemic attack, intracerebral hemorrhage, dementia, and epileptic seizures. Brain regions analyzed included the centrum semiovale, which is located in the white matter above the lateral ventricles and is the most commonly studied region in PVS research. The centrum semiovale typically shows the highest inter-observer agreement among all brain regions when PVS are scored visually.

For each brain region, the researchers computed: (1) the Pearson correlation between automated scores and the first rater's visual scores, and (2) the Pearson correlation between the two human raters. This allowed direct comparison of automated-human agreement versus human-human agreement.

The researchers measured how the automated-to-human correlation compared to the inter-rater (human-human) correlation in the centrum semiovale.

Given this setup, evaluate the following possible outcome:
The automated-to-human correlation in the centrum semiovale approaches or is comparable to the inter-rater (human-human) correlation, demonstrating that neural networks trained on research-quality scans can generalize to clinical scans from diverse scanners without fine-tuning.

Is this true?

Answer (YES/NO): YES